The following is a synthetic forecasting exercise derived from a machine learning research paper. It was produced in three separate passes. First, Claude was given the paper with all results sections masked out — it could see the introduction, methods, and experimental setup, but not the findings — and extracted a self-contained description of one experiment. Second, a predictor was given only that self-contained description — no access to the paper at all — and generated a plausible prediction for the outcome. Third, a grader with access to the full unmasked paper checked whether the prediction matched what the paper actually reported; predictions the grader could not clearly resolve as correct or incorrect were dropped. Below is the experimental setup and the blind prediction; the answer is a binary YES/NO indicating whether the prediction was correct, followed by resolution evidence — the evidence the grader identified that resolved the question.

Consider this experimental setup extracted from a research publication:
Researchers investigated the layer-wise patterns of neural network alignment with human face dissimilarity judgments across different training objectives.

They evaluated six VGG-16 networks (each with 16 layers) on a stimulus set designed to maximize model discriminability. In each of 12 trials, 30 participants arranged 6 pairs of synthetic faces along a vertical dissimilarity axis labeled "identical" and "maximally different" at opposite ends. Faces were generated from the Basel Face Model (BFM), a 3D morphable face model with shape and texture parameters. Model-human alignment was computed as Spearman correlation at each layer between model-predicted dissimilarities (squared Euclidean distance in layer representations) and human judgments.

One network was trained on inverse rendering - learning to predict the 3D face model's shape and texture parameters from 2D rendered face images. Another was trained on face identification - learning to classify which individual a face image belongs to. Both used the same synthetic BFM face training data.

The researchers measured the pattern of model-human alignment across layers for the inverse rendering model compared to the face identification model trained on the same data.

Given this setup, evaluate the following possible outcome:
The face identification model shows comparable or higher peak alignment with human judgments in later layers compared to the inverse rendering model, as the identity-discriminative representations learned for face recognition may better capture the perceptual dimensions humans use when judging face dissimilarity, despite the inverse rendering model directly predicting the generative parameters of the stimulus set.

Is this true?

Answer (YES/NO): NO